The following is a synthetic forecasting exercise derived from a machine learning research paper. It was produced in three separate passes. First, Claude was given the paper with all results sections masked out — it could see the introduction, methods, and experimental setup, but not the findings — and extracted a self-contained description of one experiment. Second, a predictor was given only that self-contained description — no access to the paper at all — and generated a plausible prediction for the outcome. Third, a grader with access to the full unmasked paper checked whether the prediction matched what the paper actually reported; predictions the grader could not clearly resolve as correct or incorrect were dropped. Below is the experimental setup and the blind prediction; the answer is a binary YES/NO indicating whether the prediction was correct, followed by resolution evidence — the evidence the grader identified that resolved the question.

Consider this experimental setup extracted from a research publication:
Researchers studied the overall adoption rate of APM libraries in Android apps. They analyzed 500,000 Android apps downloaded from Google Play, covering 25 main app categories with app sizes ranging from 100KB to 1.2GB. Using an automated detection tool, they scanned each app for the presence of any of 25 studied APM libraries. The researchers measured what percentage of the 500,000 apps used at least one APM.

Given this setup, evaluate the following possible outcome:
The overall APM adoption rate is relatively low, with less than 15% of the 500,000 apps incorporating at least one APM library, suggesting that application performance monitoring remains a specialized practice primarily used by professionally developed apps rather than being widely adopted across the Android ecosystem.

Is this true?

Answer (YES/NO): YES